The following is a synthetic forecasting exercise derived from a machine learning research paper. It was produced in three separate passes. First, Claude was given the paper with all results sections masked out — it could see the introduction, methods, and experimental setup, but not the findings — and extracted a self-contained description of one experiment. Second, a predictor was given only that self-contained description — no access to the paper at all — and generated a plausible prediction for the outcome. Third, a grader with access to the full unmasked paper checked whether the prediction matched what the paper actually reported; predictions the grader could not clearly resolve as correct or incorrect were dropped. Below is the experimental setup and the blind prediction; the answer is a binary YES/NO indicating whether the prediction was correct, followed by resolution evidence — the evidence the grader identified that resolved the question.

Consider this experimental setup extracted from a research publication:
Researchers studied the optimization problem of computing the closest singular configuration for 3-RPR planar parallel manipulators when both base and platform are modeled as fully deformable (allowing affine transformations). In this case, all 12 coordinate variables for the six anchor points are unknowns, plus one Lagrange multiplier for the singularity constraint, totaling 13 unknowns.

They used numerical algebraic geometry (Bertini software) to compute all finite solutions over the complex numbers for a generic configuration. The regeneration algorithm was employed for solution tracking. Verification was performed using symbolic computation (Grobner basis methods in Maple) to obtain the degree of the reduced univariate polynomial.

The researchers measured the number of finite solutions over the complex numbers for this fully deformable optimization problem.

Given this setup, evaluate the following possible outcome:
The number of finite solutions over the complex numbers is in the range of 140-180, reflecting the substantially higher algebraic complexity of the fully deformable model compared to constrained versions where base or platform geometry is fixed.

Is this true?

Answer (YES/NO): NO